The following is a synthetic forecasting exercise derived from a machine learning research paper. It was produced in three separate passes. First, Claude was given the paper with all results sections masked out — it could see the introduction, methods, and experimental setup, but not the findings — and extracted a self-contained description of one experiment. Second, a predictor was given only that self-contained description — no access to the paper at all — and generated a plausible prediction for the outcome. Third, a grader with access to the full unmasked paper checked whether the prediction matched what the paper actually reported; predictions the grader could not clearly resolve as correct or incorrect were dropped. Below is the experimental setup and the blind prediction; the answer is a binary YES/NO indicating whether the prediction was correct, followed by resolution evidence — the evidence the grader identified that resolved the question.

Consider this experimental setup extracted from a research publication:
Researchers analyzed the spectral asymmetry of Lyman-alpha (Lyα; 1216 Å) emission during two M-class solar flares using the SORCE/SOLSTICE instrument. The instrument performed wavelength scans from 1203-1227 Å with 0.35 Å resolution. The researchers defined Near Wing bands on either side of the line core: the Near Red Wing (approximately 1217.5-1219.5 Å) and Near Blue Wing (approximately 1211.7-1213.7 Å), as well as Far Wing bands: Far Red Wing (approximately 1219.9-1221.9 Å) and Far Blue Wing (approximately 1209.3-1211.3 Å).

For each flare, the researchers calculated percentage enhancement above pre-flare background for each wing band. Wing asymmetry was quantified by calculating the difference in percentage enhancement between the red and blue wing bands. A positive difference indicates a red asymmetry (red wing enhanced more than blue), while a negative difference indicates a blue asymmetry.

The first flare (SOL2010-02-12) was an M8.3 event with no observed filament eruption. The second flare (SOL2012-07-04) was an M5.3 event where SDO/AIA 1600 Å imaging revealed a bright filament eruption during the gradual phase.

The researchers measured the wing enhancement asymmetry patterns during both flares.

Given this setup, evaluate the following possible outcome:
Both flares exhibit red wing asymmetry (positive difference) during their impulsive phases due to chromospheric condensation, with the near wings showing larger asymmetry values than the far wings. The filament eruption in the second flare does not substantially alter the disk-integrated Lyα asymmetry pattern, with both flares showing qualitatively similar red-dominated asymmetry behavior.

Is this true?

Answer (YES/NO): NO